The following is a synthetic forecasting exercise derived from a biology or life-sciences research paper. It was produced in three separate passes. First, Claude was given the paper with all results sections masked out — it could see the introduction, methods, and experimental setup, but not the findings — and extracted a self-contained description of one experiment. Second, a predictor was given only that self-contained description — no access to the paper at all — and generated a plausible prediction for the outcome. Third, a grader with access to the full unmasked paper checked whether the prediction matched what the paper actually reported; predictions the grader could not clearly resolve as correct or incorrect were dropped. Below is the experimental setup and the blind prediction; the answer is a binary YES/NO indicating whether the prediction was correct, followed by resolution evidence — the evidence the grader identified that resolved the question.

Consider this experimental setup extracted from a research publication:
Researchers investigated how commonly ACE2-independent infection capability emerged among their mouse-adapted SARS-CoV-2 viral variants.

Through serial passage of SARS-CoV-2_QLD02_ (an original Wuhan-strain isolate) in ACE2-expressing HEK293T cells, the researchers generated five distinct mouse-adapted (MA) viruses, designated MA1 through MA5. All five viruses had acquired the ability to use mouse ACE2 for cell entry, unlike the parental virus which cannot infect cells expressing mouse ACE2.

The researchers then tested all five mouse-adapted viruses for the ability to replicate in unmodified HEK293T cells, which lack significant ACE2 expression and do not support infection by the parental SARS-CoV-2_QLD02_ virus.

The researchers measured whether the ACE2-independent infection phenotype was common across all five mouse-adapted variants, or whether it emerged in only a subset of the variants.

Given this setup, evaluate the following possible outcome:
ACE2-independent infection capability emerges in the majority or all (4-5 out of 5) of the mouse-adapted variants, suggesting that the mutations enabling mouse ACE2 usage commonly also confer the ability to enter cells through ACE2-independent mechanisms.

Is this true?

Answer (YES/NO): NO